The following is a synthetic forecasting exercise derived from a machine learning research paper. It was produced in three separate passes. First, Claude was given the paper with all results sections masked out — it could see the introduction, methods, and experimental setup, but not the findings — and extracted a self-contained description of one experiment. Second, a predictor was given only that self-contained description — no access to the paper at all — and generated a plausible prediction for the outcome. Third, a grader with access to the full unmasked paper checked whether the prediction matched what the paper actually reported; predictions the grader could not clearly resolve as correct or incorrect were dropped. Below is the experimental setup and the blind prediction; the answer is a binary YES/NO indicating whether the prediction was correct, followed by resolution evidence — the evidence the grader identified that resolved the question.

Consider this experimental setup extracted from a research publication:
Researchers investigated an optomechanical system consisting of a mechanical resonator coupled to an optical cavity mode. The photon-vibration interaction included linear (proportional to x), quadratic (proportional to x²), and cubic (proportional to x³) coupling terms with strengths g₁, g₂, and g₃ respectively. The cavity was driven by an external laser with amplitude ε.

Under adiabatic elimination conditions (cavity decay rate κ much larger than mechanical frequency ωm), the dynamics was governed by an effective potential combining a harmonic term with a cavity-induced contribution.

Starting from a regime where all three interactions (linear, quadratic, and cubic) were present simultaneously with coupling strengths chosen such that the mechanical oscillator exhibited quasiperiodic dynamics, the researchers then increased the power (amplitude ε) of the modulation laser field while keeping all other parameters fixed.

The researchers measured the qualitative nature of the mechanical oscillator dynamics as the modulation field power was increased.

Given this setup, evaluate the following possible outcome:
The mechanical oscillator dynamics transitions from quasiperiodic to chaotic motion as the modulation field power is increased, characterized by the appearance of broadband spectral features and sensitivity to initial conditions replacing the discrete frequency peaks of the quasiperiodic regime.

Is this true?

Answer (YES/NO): YES